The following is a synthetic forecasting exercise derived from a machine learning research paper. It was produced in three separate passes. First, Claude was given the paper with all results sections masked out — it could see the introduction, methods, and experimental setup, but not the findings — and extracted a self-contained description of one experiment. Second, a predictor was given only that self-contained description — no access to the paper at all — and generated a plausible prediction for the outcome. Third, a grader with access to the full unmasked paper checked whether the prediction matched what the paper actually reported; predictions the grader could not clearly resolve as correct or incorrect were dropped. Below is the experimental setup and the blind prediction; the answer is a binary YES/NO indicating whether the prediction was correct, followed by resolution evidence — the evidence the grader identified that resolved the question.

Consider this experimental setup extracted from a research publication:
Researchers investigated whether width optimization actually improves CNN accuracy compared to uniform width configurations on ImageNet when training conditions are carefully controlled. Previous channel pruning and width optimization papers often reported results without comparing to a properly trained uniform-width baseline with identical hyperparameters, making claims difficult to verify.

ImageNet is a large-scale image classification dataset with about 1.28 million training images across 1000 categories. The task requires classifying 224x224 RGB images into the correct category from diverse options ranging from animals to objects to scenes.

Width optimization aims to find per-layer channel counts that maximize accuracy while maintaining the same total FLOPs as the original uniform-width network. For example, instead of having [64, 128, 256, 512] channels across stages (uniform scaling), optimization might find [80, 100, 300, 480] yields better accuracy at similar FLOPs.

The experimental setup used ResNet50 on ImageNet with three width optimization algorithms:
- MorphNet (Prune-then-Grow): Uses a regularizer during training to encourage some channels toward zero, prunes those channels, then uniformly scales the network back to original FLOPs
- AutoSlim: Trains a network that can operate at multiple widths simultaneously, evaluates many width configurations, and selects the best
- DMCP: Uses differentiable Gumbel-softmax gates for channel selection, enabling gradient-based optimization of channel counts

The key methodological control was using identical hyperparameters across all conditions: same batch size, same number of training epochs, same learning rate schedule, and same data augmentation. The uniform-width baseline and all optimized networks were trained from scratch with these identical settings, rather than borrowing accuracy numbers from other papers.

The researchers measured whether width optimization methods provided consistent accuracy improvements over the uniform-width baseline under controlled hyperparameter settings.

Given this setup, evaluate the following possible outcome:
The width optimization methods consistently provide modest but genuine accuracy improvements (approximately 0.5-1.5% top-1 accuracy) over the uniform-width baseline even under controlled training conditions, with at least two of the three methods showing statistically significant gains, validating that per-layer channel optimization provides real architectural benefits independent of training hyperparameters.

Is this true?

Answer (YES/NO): NO